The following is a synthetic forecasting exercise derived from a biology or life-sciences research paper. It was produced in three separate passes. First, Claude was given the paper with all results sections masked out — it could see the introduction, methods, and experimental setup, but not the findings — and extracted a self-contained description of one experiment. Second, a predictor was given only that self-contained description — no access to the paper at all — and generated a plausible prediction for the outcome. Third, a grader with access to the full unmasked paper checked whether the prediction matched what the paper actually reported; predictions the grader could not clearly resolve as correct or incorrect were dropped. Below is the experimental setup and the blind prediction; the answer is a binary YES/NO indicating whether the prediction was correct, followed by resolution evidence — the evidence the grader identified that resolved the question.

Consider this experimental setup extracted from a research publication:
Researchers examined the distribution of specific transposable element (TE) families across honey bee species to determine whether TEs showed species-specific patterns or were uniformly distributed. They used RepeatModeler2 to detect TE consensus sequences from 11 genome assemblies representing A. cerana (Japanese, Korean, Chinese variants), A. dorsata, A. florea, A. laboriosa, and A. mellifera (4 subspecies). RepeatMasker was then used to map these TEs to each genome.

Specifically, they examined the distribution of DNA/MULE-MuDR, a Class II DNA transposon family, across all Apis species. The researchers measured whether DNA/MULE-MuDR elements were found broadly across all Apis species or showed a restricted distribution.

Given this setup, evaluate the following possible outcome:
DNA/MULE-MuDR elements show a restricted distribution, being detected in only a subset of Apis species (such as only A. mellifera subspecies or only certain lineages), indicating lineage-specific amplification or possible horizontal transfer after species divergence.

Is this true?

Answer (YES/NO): YES